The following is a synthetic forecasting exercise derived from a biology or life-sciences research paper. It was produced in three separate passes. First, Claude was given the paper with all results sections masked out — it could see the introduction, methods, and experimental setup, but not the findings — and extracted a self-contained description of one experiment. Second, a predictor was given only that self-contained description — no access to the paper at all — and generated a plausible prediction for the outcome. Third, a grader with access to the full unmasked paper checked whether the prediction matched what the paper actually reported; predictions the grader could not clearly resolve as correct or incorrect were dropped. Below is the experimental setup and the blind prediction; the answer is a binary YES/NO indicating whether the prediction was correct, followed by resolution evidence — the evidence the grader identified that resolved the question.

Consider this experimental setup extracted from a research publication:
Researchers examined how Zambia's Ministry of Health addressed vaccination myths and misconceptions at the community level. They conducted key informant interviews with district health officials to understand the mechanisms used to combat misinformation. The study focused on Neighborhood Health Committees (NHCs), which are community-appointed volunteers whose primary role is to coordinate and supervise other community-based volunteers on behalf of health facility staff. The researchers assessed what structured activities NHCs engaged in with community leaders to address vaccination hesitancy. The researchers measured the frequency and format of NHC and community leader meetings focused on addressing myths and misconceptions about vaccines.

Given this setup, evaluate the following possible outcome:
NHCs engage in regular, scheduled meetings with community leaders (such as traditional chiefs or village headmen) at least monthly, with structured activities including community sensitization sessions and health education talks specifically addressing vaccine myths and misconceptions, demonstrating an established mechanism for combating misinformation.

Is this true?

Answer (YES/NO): NO